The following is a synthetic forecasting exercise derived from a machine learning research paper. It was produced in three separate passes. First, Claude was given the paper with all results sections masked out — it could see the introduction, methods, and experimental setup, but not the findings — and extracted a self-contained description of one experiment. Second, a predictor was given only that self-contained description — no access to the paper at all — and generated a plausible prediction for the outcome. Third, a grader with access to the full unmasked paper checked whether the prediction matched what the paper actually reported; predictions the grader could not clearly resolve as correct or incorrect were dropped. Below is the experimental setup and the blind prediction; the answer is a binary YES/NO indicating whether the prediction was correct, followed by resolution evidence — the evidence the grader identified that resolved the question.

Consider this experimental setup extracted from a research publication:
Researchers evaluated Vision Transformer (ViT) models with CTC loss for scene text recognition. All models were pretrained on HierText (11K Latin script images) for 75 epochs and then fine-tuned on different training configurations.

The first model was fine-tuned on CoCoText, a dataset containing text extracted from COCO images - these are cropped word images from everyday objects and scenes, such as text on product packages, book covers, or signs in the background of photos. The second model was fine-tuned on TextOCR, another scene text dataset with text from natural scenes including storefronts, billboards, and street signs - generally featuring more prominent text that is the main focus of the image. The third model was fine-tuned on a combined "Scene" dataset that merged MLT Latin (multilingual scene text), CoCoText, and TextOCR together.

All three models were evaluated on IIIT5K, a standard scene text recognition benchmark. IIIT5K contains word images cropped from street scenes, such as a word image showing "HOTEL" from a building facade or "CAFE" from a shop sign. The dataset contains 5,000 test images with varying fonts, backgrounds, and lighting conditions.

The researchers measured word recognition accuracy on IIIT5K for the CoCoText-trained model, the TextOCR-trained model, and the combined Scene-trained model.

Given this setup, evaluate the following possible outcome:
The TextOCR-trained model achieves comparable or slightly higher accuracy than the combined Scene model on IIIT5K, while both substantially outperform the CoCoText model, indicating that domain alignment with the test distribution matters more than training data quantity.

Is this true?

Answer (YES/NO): NO